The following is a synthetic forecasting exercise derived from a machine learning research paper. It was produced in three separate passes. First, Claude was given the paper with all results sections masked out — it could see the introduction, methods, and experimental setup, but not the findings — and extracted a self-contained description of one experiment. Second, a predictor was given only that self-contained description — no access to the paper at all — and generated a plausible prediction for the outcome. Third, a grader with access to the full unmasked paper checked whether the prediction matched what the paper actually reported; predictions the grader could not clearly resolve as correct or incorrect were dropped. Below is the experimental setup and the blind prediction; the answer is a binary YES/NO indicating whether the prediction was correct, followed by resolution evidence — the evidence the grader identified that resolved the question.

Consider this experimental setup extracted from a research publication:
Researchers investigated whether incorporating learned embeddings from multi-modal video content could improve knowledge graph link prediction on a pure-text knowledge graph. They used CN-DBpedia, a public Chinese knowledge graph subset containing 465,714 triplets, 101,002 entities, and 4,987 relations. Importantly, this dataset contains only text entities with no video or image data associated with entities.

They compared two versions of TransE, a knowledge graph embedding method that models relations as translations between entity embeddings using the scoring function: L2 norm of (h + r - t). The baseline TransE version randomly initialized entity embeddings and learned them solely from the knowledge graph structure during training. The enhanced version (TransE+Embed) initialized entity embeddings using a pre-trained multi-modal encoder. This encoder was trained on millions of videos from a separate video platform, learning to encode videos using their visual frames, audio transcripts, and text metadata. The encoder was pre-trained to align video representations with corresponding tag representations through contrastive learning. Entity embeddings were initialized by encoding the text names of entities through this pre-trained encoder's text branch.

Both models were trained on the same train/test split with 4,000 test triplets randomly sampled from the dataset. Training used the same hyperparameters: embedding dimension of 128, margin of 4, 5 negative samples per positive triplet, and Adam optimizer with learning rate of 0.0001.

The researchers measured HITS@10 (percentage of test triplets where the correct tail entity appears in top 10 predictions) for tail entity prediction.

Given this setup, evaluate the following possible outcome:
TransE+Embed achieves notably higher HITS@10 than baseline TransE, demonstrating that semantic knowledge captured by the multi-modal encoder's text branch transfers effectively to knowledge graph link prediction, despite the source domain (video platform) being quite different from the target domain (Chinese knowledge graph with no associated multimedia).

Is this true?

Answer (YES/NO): YES